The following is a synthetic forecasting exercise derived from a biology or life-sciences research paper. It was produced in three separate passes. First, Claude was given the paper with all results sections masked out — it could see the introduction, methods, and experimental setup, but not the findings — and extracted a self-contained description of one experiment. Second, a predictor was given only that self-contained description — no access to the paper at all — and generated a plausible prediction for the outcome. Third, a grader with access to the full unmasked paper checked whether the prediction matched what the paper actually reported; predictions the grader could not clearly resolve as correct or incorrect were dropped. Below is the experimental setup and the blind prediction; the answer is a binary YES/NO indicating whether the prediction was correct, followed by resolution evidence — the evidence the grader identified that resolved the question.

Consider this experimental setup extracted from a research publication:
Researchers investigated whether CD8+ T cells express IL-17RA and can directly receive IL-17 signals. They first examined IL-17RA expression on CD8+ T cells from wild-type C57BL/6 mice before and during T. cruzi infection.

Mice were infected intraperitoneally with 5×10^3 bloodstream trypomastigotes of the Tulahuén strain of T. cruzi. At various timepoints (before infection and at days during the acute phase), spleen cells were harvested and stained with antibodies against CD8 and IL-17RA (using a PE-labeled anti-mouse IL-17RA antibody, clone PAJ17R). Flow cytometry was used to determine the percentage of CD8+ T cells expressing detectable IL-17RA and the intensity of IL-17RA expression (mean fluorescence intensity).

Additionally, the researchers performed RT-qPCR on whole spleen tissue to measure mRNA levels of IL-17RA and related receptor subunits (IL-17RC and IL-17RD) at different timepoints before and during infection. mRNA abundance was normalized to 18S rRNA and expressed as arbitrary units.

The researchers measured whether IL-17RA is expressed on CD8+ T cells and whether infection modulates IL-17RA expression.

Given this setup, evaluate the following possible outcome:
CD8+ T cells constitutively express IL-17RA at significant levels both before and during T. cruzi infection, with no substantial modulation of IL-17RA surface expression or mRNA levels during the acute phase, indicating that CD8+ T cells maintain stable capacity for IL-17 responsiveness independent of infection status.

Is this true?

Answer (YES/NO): NO